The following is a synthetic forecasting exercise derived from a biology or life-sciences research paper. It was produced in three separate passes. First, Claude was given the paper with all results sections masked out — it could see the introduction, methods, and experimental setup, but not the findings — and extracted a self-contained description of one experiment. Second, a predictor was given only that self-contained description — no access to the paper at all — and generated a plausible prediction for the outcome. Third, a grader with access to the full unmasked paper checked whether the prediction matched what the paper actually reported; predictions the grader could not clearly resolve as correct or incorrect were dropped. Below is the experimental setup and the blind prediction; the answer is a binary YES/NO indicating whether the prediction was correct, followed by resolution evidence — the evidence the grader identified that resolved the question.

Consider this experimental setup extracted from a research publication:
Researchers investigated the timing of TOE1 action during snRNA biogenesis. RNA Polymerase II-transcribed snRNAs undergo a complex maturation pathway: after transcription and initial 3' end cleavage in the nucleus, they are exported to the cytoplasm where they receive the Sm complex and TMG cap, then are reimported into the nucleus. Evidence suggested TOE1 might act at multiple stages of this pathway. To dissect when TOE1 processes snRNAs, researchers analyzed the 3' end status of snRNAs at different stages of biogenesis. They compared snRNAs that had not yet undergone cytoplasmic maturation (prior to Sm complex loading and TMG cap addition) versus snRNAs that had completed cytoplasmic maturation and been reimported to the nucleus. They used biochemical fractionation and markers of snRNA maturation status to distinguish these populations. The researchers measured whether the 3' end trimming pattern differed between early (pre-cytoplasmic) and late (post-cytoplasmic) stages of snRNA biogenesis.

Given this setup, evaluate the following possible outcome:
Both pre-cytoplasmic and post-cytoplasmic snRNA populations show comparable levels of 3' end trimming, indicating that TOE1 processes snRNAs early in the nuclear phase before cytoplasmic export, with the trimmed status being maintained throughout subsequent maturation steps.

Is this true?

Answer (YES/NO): NO